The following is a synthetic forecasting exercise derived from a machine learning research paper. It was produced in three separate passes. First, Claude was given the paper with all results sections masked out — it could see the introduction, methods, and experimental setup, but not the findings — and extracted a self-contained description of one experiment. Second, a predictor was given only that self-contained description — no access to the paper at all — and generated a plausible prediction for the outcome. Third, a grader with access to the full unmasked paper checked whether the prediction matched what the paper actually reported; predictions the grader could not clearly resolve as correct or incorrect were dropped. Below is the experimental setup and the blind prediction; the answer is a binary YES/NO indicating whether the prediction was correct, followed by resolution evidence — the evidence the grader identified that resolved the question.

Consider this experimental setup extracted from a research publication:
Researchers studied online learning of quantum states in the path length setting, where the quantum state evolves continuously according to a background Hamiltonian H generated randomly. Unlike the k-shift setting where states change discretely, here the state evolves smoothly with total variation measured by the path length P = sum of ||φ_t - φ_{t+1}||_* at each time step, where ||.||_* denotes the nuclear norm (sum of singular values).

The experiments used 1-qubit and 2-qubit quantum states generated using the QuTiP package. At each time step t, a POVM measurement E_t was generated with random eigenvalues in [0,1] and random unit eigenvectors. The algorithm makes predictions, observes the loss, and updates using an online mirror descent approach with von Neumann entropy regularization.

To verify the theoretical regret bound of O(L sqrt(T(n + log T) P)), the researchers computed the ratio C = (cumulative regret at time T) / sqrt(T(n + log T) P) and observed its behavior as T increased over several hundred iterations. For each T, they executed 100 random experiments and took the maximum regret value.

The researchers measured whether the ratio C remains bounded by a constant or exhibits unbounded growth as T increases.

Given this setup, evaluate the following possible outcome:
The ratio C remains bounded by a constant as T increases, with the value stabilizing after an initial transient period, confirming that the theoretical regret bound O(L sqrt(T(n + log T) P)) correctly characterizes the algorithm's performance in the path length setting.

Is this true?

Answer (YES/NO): YES